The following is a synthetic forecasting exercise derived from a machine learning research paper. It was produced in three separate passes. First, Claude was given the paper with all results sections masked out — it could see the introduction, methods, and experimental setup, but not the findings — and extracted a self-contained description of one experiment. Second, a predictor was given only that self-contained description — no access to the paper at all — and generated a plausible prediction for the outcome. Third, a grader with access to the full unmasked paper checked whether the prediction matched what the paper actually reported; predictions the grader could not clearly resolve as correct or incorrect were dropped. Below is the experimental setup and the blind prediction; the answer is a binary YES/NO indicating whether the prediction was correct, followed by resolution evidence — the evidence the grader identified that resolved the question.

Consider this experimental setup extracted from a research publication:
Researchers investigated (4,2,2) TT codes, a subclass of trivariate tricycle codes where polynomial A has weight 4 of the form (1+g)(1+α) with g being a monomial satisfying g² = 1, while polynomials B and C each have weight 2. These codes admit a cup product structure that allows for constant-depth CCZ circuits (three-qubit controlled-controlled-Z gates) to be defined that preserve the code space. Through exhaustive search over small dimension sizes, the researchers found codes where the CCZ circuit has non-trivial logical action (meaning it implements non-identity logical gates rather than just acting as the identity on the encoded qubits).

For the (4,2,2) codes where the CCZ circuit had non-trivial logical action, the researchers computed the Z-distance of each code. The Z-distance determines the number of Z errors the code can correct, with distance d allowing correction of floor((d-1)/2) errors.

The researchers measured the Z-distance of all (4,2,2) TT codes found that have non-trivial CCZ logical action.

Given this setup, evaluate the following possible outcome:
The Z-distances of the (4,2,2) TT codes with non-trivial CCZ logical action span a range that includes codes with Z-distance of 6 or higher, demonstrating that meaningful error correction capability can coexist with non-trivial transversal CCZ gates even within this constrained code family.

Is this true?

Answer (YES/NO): NO